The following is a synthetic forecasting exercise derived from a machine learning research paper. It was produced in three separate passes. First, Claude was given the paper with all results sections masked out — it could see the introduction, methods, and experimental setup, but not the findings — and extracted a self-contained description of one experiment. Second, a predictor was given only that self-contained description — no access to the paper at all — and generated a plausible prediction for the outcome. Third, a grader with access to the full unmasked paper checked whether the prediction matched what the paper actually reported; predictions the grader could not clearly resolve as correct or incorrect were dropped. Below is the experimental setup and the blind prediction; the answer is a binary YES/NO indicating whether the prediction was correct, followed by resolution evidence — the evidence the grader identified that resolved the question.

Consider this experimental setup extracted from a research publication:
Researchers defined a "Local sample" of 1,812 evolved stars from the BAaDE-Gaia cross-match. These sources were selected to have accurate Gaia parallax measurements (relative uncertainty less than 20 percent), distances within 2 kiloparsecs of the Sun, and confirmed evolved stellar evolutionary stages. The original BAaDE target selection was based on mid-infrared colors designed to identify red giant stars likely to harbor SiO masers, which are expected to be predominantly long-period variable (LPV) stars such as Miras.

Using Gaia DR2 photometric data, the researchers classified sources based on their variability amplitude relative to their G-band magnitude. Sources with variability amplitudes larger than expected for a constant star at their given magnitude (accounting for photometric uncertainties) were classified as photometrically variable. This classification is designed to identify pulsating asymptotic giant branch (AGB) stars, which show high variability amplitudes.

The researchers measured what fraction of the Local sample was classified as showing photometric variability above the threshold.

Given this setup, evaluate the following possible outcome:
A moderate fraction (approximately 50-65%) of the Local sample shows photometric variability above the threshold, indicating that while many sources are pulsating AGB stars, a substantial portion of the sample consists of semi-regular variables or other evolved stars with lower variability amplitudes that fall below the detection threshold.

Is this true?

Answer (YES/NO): YES